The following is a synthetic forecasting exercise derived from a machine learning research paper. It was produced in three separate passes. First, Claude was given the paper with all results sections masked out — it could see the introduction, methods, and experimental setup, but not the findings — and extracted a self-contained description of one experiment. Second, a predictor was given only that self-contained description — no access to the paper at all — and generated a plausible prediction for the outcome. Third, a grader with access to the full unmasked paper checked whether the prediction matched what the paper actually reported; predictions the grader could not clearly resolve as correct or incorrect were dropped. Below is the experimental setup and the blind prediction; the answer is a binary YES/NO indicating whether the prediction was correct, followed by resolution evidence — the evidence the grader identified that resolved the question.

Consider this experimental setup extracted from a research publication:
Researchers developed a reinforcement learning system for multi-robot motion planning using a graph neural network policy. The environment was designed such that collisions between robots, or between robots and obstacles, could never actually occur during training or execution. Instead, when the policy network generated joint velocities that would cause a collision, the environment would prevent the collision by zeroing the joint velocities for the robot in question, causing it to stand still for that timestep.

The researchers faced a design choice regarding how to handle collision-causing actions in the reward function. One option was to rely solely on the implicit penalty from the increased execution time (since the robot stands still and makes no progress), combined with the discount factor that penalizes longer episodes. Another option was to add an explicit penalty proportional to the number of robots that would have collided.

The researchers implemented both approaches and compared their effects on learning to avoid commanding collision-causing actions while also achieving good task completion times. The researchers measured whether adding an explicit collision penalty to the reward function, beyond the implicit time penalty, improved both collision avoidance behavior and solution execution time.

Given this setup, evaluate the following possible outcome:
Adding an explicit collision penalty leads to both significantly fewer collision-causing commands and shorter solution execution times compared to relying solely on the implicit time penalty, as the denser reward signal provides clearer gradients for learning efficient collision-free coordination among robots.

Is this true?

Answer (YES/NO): YES